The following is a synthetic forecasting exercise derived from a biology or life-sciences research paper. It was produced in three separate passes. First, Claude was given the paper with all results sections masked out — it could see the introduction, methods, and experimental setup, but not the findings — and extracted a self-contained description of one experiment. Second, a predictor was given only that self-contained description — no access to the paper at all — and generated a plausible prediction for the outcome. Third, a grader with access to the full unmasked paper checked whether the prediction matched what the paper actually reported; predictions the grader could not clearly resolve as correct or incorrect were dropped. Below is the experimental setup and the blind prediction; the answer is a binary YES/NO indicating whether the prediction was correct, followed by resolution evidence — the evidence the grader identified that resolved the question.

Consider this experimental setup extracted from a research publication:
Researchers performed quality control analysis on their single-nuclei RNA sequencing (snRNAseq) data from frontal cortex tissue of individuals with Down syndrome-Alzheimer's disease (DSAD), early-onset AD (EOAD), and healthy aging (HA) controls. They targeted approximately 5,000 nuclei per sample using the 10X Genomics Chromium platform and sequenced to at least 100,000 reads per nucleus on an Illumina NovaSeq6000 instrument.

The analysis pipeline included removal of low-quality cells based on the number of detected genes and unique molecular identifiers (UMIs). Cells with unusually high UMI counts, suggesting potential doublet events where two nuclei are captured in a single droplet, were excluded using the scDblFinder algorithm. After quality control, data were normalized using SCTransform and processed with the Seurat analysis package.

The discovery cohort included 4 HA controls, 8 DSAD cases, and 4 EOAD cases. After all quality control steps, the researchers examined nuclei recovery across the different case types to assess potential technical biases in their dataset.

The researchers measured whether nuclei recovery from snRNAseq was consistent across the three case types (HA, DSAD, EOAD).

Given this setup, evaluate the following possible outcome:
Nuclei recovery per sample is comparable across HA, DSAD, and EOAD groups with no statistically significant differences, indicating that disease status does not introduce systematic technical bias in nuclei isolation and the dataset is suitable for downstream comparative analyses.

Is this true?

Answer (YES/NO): NO